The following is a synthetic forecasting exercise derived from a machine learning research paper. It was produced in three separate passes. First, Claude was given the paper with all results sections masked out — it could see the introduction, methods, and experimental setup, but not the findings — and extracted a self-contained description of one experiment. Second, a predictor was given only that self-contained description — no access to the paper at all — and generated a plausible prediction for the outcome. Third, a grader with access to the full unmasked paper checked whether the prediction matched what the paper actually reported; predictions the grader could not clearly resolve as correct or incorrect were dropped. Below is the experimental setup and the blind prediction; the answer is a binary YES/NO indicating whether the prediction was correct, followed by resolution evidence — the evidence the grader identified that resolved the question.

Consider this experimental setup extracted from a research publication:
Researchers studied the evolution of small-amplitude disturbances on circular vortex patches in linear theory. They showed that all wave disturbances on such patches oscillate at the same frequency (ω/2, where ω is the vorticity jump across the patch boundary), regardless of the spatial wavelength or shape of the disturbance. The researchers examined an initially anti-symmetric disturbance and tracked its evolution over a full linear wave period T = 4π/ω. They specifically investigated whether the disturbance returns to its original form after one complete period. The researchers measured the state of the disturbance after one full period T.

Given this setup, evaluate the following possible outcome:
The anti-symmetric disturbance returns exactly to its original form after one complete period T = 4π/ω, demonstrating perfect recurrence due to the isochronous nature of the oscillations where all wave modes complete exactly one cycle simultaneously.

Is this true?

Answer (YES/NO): YES